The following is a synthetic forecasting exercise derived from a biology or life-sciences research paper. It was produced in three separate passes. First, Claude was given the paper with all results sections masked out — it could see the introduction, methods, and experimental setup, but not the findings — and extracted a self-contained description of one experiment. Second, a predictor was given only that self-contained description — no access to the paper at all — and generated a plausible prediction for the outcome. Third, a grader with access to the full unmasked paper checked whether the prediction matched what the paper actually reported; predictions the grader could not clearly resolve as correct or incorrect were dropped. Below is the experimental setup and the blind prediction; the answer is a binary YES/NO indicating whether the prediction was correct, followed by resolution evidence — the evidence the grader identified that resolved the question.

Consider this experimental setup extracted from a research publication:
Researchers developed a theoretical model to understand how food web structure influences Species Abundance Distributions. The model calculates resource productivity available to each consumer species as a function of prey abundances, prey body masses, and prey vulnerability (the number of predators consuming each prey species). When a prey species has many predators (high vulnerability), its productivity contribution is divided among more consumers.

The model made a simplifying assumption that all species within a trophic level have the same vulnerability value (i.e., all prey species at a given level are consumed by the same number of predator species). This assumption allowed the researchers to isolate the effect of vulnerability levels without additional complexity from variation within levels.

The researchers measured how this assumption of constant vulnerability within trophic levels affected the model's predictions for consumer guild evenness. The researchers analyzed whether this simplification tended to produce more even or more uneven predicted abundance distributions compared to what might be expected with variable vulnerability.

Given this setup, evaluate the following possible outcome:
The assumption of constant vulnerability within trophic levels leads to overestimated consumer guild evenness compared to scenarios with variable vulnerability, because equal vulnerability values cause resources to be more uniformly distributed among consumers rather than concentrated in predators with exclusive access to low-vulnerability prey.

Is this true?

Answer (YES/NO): YES